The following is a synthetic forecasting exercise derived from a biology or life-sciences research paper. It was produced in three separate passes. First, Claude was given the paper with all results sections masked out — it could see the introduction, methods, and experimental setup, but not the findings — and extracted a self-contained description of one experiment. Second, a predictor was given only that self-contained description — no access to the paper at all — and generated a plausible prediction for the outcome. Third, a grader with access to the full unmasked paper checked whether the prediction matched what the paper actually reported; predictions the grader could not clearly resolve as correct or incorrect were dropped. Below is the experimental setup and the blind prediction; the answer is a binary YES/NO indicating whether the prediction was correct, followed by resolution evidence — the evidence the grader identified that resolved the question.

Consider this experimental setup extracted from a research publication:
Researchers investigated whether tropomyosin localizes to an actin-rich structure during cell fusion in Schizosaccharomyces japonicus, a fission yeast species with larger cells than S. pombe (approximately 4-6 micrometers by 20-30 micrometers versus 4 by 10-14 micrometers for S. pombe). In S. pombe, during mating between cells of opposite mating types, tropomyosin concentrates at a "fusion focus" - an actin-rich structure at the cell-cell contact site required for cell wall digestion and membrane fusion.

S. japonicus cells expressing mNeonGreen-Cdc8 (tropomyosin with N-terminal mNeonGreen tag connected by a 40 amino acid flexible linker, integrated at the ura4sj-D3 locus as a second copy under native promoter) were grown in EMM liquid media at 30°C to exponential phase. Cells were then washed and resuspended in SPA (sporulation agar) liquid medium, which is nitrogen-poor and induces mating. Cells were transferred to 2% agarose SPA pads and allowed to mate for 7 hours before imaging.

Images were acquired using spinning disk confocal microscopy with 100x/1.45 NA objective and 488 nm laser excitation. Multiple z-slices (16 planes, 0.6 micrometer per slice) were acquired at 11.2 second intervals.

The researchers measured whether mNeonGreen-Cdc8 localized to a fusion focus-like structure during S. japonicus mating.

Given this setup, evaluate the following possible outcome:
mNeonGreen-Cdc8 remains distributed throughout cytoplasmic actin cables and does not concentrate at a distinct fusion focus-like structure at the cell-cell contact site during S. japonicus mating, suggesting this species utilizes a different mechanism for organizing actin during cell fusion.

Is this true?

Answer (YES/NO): NO